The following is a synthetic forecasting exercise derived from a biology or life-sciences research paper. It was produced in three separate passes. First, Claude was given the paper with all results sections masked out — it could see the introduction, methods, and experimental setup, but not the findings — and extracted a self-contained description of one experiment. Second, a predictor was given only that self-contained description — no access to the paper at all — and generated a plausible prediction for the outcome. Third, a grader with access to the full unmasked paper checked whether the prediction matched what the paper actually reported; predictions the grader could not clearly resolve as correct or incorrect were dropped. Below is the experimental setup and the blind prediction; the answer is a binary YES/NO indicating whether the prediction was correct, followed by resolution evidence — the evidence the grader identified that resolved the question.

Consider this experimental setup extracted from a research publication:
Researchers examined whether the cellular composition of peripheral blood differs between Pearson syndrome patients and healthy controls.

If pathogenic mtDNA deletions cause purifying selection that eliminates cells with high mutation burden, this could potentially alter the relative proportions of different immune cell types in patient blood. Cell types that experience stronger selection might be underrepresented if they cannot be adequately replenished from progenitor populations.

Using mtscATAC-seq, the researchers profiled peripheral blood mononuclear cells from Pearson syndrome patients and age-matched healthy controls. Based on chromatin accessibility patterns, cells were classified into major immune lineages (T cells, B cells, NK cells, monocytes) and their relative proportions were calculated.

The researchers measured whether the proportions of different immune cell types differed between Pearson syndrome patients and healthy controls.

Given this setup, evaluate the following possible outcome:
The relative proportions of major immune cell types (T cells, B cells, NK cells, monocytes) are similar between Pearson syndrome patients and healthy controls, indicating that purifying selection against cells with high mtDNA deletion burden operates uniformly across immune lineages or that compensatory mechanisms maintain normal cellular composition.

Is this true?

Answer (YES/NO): NO